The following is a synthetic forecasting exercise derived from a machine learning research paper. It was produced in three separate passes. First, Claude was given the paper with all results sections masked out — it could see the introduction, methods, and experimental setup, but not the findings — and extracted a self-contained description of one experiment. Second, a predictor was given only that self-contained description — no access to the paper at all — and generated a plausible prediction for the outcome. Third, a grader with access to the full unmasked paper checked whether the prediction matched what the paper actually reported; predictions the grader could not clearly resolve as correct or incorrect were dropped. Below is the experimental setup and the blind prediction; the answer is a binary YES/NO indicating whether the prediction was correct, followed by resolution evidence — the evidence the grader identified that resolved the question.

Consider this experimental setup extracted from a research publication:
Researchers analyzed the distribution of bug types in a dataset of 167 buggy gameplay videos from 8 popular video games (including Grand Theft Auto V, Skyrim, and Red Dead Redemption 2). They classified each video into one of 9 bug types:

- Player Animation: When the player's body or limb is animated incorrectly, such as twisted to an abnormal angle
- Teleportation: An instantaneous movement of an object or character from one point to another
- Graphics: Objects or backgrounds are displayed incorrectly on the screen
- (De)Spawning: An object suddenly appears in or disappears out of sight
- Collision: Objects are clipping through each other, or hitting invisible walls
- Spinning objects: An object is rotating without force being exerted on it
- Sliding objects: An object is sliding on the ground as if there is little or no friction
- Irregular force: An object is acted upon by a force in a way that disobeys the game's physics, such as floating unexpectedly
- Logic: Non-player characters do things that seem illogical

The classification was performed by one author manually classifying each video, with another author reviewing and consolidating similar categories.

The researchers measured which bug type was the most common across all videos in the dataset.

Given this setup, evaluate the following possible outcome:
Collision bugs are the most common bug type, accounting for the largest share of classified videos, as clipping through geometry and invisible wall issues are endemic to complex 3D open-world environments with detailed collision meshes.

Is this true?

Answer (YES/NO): NO